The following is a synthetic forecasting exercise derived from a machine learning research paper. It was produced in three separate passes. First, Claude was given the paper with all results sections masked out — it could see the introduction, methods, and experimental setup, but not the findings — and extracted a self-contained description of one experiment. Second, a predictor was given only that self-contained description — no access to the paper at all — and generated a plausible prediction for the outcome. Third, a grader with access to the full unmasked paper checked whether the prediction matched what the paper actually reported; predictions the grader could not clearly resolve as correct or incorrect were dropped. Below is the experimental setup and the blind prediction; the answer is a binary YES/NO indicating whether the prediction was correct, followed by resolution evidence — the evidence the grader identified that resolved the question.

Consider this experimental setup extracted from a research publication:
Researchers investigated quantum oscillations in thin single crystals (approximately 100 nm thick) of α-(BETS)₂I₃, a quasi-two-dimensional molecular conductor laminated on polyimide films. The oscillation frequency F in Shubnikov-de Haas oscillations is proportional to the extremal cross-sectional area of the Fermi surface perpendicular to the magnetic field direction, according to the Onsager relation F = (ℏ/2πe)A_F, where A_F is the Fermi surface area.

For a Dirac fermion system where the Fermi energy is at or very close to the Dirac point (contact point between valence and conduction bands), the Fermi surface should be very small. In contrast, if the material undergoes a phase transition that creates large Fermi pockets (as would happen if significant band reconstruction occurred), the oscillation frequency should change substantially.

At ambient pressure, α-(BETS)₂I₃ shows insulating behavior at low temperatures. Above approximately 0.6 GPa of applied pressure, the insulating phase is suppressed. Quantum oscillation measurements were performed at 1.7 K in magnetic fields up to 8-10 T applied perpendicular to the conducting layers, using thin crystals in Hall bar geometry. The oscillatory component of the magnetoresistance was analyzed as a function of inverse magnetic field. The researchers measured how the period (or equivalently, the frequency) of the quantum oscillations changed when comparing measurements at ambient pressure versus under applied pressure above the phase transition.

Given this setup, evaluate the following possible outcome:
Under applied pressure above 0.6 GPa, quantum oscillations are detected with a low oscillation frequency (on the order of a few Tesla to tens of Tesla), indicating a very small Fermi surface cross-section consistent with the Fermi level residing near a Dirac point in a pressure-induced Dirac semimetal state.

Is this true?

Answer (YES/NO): YES